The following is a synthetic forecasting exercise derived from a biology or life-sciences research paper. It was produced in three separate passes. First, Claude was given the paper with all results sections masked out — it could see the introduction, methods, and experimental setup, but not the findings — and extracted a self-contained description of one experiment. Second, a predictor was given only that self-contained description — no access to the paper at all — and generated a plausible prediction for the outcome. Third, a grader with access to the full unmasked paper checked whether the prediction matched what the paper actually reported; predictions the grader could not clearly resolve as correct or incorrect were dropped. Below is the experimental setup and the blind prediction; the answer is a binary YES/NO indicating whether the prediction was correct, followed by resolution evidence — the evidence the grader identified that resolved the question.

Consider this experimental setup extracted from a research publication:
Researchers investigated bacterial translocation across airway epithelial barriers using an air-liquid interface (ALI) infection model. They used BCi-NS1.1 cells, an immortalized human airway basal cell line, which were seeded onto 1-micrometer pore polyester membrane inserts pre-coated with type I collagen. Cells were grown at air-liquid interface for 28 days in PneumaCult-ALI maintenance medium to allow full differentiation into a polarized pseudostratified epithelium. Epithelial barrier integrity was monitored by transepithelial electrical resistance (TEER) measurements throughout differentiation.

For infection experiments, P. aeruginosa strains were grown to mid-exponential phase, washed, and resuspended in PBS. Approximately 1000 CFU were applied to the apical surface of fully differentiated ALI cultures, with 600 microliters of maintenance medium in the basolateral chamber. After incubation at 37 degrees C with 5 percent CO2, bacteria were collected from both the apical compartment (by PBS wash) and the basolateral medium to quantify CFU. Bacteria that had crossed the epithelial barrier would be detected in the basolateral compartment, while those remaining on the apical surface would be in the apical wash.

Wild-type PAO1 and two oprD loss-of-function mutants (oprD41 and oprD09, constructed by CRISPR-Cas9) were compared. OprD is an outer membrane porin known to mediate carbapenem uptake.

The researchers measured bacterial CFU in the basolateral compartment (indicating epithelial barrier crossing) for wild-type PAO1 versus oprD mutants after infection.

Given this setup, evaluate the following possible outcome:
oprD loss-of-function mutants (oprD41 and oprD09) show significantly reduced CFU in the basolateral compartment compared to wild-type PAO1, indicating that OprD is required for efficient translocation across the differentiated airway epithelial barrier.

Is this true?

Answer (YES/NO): NO